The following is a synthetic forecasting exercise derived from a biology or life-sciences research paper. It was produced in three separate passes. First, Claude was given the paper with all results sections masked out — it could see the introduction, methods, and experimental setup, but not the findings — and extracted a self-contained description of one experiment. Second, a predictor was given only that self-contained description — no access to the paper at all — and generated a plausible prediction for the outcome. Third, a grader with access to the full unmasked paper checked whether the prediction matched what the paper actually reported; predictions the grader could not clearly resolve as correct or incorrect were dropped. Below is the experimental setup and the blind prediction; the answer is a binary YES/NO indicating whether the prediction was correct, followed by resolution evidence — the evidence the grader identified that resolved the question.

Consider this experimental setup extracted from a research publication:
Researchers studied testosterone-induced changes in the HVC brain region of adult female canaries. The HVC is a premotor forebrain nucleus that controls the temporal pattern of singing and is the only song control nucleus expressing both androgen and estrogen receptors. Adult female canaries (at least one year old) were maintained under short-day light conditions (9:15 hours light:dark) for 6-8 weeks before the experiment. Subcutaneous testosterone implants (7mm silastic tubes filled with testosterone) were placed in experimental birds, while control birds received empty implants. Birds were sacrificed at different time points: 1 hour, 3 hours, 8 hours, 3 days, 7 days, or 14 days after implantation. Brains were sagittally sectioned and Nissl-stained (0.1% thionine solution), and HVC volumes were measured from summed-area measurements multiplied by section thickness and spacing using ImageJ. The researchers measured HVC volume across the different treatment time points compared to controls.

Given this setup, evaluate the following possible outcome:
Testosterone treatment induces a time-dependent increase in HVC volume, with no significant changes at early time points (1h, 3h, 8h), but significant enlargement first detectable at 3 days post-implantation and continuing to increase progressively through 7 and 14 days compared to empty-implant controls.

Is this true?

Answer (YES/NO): NO